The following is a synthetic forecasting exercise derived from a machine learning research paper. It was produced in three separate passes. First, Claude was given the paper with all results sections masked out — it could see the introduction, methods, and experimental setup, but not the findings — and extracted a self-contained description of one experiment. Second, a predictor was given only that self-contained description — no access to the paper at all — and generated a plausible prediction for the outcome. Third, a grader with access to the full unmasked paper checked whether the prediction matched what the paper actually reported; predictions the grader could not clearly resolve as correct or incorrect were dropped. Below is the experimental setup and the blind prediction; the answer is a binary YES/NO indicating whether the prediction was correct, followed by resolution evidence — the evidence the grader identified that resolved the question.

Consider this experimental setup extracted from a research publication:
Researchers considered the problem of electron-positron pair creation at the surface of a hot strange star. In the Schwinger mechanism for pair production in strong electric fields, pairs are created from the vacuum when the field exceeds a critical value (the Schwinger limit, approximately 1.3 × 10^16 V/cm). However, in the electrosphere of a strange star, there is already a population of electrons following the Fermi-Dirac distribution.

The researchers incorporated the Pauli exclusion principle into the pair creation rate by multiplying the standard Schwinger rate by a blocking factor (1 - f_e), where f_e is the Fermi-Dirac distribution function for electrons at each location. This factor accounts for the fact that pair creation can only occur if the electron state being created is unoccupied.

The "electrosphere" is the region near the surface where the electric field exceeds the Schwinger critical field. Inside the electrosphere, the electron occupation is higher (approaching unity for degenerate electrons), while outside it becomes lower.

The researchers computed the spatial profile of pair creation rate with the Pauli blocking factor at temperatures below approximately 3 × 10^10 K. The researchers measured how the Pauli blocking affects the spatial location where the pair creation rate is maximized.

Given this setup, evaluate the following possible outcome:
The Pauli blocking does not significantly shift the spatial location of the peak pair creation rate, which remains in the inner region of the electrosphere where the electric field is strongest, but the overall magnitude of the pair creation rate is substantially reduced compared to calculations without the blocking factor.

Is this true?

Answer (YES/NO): NO